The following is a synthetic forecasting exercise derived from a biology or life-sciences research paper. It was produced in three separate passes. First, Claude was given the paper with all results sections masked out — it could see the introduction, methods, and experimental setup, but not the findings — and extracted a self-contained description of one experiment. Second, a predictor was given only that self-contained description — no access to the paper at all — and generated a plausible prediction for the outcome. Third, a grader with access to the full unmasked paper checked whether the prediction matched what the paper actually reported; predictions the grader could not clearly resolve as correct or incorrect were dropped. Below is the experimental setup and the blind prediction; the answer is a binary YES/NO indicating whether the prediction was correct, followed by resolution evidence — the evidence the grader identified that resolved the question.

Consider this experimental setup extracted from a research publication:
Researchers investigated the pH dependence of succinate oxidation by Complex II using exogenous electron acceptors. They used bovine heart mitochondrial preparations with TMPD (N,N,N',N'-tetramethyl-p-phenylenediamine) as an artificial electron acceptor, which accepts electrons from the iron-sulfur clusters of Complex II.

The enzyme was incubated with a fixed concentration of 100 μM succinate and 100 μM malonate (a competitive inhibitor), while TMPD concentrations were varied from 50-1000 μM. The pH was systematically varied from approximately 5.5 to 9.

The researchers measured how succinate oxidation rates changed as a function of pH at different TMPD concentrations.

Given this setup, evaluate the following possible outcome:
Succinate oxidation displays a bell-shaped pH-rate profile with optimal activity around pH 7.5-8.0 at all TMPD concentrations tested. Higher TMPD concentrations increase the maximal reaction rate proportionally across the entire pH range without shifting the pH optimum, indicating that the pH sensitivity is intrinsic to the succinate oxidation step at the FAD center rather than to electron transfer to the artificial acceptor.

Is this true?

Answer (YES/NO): NO